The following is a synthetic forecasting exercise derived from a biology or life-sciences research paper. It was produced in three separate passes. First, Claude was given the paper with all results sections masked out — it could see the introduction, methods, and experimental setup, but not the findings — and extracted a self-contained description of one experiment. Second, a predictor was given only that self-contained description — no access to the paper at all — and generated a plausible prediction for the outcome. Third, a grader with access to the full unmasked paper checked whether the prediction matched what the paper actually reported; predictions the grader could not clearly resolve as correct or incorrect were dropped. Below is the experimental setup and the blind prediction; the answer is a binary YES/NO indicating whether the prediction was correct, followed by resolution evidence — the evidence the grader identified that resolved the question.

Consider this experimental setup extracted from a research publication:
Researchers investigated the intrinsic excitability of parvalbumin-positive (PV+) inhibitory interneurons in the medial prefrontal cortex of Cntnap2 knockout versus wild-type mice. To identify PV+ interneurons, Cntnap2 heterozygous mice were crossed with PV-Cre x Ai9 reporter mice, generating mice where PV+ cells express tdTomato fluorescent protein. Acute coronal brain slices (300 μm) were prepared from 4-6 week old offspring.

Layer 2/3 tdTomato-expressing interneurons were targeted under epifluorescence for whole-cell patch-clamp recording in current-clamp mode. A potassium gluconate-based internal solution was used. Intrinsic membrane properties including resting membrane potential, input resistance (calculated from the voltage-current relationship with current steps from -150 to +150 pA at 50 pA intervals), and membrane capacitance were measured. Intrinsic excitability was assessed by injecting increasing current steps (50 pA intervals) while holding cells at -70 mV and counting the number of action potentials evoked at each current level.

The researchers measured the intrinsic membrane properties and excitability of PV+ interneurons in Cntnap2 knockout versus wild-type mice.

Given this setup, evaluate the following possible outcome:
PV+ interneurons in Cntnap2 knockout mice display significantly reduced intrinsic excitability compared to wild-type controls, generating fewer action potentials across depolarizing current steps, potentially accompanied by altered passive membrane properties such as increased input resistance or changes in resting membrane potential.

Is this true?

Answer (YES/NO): NO